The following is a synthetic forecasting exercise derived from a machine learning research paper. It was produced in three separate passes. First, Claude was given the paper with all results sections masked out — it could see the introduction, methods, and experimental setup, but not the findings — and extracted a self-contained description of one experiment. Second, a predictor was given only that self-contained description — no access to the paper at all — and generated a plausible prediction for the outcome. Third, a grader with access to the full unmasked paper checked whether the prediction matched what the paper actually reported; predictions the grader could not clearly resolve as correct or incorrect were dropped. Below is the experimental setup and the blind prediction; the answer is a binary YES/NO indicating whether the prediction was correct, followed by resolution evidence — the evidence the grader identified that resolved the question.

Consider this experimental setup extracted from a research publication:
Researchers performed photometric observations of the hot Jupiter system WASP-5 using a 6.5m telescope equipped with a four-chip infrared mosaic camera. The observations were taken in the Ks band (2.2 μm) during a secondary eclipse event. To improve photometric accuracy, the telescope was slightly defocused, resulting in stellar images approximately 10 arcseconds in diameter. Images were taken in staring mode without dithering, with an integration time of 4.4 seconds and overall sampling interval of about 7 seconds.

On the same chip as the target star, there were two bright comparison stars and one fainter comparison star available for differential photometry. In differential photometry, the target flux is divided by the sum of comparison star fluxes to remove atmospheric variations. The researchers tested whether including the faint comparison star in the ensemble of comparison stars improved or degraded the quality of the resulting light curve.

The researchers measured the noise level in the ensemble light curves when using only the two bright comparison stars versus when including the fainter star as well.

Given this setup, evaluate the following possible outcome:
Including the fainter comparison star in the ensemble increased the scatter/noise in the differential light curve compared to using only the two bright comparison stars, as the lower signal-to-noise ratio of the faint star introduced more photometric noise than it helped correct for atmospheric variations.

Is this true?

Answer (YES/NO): YES